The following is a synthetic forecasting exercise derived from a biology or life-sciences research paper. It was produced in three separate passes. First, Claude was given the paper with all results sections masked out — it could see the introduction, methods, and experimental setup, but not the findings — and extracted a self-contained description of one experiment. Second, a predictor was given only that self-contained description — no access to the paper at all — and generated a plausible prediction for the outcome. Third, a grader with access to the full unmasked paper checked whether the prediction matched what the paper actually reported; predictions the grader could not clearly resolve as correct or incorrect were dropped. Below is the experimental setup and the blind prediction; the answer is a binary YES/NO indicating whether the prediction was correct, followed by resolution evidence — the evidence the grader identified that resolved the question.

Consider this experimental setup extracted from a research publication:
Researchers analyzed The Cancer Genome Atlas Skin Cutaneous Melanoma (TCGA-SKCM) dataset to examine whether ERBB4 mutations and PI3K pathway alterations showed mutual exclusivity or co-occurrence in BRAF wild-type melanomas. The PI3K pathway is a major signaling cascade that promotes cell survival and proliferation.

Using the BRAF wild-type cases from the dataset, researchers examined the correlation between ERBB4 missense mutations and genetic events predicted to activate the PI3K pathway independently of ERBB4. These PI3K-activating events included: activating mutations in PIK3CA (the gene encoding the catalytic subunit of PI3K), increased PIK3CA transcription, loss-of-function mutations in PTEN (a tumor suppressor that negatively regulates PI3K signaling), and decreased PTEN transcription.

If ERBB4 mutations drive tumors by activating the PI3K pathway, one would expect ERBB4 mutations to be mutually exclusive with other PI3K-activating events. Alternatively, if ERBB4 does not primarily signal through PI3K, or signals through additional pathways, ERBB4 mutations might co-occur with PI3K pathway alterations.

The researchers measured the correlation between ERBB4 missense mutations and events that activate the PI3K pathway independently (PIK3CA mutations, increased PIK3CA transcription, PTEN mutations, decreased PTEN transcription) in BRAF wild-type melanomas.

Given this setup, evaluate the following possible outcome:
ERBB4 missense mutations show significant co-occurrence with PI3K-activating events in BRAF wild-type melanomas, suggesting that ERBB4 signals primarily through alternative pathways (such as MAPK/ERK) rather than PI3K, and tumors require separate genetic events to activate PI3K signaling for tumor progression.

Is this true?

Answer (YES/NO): NO